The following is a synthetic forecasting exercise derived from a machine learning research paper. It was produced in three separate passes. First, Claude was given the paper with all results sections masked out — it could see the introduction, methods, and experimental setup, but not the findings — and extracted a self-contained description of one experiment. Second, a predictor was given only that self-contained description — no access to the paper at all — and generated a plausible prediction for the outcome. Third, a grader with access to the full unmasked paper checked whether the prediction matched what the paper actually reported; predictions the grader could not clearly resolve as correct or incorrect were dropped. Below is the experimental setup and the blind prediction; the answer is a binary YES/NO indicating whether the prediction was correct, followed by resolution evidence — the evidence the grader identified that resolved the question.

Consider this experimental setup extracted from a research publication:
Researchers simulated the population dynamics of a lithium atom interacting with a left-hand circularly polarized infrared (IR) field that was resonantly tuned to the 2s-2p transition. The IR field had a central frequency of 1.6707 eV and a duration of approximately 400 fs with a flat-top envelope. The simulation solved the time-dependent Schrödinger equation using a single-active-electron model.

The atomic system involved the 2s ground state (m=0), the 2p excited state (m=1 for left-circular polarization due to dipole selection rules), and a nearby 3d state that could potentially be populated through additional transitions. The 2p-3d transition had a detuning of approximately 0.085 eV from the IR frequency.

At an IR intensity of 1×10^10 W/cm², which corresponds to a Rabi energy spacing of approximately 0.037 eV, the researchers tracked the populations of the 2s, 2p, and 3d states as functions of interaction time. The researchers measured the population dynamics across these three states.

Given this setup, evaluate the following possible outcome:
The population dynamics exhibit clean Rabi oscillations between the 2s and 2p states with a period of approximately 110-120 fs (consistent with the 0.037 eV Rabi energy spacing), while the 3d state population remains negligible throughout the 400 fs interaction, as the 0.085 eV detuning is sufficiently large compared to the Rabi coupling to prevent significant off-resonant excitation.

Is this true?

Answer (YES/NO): YES